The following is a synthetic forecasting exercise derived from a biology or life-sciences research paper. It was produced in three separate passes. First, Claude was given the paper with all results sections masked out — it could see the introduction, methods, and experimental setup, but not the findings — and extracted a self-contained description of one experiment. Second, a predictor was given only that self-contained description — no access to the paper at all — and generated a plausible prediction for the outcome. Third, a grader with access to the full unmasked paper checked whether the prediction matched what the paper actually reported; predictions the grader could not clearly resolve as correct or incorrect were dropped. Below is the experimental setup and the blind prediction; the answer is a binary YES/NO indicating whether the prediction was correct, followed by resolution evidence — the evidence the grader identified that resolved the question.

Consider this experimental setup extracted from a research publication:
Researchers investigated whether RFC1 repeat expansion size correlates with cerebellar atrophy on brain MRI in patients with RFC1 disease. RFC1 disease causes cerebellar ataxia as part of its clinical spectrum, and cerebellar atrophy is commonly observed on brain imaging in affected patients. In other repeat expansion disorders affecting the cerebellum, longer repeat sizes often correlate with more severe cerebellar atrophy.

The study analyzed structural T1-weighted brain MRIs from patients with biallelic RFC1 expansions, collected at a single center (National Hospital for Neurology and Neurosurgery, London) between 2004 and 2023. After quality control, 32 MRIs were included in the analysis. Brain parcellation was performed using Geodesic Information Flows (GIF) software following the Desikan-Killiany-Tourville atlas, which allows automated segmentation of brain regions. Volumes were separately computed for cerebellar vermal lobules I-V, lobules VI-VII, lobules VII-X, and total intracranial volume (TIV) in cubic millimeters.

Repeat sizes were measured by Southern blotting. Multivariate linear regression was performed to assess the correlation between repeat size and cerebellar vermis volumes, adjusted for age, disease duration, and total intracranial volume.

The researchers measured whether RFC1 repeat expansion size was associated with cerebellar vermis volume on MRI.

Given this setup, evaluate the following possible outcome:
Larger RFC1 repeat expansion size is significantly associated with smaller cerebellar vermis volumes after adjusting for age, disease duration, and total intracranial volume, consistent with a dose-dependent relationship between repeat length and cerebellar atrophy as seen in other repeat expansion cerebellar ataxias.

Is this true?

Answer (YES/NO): YES